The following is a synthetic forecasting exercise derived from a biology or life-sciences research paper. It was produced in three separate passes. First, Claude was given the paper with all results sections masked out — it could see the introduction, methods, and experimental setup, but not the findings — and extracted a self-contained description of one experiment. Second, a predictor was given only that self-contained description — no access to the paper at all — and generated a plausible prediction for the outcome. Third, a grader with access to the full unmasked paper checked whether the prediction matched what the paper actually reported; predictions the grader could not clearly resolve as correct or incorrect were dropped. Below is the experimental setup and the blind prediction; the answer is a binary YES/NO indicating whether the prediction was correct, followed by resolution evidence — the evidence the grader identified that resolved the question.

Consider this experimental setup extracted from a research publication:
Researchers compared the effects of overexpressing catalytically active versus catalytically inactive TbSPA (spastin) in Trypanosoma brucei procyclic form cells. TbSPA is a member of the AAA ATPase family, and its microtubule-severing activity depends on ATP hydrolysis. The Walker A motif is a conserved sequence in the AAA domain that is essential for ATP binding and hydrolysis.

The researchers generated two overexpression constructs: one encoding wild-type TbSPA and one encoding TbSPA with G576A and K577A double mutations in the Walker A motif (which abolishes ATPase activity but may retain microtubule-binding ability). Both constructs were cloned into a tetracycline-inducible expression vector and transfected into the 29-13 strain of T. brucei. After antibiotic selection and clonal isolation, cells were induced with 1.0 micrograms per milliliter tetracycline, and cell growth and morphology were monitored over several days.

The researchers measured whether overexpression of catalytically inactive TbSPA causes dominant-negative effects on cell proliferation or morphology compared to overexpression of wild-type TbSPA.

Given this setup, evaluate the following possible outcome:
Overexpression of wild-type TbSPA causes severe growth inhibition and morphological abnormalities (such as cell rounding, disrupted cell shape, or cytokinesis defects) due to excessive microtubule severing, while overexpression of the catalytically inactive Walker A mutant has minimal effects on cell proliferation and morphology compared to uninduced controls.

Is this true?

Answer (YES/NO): YES